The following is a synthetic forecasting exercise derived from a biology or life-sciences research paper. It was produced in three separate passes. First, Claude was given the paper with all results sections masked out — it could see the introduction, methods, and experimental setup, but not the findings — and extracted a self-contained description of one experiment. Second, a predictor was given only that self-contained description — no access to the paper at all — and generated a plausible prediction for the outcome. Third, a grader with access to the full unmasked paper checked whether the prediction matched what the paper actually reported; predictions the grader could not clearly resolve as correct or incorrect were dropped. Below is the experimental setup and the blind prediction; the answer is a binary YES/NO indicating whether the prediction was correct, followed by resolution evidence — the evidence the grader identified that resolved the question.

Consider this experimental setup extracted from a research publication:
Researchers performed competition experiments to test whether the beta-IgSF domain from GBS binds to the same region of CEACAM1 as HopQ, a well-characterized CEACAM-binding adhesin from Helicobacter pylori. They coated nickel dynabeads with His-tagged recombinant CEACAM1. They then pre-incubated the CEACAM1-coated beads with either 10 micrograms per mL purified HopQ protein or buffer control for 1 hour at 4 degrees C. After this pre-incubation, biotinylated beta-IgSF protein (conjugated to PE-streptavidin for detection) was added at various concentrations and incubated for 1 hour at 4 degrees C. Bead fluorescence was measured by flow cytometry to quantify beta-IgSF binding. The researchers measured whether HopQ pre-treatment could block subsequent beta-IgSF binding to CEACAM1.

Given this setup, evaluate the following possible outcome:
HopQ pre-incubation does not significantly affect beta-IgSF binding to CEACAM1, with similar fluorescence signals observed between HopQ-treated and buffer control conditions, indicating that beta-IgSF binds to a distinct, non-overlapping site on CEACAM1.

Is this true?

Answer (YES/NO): NO